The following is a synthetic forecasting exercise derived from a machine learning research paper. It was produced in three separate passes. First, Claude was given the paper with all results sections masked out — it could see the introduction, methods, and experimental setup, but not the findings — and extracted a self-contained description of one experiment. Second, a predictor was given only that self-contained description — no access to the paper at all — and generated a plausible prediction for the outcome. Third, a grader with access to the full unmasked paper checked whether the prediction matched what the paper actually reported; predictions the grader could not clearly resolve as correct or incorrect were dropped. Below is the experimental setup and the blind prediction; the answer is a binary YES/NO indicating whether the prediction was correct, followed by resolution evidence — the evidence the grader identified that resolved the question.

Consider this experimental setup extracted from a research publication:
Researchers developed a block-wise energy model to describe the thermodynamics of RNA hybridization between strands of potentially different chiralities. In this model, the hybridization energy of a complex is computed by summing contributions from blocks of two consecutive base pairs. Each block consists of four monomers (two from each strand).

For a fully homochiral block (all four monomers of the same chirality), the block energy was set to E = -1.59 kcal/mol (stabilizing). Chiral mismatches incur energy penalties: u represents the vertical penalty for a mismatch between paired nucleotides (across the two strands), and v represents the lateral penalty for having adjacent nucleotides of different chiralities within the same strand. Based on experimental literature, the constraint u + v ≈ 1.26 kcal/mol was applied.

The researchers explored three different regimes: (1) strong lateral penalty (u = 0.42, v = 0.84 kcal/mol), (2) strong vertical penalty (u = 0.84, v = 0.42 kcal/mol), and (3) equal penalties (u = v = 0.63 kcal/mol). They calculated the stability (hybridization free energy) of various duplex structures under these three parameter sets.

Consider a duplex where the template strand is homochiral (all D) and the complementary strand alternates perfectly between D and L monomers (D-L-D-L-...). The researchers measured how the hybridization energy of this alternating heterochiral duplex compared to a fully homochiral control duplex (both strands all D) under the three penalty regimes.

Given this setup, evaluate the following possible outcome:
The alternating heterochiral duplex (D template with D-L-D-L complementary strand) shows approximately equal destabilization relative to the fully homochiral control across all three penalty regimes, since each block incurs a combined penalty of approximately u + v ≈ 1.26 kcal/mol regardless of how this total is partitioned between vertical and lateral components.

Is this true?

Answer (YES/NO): YES